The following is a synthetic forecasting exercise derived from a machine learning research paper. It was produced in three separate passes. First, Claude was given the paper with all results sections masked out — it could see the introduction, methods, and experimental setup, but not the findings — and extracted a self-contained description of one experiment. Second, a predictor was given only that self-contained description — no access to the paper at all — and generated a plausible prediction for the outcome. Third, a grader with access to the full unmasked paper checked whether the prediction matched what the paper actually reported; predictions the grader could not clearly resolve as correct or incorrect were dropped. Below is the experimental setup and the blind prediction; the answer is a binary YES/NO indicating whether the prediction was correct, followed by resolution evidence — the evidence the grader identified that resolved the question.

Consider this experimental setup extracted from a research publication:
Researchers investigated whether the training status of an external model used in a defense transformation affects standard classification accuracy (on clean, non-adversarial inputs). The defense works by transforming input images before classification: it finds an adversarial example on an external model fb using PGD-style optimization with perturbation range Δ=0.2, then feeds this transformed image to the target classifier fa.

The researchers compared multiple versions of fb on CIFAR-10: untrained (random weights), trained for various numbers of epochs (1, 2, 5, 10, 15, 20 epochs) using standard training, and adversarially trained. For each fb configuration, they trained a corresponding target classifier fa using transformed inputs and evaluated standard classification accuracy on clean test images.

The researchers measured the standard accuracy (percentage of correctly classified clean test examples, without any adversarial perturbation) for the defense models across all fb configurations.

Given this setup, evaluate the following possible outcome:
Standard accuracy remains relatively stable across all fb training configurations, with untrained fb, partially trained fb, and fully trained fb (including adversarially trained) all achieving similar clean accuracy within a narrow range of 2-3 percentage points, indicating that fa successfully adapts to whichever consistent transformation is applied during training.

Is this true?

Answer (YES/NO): YES